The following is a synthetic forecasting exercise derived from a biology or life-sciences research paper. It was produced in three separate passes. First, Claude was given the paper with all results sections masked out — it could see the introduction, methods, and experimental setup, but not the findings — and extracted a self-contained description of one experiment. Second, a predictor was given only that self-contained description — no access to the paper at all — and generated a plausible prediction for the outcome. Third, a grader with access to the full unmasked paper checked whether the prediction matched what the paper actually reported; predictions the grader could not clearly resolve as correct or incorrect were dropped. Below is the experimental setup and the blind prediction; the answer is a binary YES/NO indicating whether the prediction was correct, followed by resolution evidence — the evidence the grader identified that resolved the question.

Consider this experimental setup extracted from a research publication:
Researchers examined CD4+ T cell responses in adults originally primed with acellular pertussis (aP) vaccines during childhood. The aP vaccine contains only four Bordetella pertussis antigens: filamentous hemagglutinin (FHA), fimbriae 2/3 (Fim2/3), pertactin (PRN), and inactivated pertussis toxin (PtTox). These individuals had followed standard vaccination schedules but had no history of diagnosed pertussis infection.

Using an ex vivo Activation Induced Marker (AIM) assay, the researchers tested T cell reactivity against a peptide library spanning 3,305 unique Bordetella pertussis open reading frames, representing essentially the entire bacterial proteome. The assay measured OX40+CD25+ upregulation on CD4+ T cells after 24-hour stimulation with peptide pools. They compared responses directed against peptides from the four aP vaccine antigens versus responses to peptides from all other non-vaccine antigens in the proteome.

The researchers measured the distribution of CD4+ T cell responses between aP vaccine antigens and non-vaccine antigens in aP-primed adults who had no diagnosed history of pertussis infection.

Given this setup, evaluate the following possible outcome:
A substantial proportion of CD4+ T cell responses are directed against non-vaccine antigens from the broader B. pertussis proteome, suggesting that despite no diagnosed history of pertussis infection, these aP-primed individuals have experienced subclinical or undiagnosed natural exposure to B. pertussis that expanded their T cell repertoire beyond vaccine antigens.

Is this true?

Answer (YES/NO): YES